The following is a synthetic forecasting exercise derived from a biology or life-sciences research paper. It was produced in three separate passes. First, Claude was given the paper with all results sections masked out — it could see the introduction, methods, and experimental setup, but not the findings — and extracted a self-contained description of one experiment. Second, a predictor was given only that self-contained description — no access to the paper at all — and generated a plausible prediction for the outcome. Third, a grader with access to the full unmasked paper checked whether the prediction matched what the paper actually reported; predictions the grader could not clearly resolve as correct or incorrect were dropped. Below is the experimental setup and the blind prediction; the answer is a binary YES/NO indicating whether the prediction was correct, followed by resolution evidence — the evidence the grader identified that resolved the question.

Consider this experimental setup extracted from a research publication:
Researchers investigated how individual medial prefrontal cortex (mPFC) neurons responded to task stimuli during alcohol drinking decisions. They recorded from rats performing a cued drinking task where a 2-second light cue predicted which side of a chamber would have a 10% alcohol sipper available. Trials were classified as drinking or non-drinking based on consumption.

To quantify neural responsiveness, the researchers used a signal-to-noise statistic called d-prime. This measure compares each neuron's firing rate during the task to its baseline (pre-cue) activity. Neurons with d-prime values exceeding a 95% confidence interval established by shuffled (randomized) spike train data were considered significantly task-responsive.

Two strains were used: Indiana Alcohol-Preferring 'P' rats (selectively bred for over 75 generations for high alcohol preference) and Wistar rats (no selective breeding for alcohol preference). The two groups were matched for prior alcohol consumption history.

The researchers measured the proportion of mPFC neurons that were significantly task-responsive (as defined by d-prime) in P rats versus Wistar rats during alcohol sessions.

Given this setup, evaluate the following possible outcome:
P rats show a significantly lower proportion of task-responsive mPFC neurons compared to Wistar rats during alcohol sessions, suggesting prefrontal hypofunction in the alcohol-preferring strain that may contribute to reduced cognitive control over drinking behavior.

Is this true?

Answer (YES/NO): NO